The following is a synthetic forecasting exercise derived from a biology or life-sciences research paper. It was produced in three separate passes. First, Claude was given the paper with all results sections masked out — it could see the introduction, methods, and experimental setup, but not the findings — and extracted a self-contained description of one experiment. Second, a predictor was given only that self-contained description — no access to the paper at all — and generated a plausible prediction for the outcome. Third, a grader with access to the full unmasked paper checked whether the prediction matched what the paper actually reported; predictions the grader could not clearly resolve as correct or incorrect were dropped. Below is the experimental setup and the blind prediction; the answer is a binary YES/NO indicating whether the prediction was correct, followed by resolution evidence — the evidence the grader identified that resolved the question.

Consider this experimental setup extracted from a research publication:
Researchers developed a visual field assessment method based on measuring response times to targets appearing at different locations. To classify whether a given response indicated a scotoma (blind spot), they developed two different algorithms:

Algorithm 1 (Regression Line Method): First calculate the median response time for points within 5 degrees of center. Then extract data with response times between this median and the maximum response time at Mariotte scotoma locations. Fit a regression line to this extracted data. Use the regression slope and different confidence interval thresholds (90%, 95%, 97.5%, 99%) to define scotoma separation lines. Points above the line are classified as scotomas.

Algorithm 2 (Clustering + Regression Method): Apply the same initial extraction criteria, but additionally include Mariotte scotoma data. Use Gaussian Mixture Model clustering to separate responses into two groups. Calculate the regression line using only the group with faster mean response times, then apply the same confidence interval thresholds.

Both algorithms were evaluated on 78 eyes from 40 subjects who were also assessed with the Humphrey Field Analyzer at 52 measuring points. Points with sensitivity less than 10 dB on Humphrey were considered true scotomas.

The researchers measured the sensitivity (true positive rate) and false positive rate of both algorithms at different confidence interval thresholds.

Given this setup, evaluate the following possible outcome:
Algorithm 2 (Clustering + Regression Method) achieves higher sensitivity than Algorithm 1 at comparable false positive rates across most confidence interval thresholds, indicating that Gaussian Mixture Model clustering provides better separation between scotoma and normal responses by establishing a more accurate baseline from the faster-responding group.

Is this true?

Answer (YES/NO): YES